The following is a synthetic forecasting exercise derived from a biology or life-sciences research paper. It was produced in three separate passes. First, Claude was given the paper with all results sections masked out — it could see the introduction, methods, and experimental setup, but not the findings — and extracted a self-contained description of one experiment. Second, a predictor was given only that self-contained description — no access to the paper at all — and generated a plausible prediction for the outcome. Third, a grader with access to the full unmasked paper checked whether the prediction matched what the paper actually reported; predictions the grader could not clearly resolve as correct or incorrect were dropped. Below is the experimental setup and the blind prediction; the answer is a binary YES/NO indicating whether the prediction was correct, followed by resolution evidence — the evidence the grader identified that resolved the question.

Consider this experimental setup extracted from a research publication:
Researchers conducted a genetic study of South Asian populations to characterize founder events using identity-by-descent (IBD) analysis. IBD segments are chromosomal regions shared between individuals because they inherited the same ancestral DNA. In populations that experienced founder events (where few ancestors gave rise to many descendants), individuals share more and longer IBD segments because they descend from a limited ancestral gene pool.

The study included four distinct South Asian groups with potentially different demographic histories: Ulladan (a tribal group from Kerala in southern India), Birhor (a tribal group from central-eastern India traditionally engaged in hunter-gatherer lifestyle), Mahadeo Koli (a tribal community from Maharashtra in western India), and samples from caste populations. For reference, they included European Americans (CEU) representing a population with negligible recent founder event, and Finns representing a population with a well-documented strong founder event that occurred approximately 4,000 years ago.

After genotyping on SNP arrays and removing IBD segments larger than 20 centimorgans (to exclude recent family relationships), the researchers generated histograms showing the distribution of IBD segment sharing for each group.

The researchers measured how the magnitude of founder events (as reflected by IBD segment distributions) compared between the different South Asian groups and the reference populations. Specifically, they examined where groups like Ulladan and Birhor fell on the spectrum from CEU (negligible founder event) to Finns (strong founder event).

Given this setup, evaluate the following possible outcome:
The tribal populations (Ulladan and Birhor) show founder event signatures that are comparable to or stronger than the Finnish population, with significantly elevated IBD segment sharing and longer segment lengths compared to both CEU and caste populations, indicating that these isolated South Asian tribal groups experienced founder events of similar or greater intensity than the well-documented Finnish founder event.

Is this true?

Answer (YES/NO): YES